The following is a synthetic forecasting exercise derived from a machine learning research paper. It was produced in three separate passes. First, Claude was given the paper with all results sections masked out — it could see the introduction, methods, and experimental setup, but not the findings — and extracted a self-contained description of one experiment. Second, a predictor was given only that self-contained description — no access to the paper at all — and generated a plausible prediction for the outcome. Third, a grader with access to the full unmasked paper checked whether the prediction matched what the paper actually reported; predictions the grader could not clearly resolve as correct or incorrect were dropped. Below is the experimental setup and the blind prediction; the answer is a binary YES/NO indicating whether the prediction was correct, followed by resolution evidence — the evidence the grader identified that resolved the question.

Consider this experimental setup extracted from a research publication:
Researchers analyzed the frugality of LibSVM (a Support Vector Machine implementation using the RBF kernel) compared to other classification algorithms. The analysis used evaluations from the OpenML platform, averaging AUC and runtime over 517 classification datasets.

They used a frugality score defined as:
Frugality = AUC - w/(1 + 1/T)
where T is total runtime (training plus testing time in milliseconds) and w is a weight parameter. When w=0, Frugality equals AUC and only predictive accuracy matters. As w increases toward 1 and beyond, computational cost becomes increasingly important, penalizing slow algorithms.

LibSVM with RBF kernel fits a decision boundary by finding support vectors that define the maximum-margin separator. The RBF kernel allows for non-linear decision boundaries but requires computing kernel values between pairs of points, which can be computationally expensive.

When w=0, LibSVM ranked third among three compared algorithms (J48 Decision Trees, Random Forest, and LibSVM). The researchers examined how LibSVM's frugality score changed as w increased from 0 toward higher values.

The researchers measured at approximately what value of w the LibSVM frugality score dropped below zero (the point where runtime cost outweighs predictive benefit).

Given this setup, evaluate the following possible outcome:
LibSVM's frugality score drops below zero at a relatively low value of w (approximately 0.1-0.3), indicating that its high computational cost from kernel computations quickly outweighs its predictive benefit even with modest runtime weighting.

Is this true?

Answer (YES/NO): NO